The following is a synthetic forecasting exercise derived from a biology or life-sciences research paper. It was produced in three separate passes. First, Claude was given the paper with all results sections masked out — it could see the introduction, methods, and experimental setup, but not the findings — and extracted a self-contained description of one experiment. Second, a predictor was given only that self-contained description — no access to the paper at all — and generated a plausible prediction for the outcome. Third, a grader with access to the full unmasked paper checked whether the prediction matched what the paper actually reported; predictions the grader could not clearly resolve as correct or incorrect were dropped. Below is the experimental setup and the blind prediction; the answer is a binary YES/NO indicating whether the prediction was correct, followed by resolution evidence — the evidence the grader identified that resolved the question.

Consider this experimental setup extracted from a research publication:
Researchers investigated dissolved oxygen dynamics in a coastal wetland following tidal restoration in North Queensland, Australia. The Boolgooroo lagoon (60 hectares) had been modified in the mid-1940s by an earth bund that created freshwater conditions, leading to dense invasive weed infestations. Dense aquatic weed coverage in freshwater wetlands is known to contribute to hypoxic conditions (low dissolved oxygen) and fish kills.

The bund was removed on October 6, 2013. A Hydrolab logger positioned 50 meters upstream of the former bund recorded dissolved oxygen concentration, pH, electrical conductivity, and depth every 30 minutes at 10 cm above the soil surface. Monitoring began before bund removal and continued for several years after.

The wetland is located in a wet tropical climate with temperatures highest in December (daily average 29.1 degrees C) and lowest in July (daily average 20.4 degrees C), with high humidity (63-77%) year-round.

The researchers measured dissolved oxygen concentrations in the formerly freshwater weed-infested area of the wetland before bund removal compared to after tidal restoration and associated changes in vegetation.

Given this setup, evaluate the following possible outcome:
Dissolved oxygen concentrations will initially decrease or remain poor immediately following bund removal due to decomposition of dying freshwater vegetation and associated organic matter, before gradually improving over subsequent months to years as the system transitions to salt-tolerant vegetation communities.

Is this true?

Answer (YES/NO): NO